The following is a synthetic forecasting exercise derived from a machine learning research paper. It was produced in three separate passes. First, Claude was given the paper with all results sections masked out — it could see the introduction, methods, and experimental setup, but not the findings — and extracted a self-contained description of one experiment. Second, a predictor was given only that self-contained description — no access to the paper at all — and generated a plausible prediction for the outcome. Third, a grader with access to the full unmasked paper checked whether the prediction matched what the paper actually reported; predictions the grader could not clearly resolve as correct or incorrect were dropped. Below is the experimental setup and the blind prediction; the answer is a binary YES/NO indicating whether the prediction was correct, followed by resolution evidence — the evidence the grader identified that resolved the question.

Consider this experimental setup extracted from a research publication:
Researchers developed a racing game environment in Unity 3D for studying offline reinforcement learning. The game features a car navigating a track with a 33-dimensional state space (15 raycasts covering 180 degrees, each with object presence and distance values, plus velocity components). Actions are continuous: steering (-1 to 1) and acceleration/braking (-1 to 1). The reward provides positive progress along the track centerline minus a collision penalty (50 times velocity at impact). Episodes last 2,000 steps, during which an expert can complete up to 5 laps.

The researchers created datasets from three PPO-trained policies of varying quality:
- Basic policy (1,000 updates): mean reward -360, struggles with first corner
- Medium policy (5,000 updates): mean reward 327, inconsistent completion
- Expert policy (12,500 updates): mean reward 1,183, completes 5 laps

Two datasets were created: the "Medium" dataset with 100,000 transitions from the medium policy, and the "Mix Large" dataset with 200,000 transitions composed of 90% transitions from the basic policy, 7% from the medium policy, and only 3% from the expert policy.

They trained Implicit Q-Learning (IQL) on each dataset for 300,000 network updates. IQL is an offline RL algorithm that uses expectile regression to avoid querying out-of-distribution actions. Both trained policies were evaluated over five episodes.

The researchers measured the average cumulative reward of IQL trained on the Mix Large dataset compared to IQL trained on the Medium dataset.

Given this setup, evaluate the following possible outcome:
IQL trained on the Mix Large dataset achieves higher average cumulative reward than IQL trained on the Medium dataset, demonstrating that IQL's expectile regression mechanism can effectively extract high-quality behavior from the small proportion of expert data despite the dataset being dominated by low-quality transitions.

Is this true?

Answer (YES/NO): YES